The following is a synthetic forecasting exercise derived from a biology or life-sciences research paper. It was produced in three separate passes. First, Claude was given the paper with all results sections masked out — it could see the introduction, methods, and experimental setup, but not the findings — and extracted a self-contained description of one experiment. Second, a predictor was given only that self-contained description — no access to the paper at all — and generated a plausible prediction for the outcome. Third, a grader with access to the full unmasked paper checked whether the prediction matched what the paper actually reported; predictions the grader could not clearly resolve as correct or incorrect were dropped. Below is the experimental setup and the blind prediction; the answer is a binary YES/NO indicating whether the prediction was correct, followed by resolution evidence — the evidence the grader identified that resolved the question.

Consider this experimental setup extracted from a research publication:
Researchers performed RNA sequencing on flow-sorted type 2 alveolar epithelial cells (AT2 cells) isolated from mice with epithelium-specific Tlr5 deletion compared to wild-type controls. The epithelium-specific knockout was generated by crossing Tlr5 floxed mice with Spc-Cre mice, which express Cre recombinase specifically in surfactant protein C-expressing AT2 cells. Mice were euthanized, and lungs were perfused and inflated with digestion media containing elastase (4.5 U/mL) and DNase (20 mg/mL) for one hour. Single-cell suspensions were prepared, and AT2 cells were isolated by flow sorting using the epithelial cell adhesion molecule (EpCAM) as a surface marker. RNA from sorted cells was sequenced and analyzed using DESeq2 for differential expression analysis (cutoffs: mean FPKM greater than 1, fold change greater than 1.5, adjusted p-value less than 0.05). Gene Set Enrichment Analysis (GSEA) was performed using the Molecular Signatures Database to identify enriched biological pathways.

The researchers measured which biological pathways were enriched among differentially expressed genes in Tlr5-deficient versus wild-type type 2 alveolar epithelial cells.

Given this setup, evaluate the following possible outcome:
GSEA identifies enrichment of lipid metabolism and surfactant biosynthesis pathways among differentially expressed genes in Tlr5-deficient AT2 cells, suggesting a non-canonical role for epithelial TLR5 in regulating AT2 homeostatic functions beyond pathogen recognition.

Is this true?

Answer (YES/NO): NO